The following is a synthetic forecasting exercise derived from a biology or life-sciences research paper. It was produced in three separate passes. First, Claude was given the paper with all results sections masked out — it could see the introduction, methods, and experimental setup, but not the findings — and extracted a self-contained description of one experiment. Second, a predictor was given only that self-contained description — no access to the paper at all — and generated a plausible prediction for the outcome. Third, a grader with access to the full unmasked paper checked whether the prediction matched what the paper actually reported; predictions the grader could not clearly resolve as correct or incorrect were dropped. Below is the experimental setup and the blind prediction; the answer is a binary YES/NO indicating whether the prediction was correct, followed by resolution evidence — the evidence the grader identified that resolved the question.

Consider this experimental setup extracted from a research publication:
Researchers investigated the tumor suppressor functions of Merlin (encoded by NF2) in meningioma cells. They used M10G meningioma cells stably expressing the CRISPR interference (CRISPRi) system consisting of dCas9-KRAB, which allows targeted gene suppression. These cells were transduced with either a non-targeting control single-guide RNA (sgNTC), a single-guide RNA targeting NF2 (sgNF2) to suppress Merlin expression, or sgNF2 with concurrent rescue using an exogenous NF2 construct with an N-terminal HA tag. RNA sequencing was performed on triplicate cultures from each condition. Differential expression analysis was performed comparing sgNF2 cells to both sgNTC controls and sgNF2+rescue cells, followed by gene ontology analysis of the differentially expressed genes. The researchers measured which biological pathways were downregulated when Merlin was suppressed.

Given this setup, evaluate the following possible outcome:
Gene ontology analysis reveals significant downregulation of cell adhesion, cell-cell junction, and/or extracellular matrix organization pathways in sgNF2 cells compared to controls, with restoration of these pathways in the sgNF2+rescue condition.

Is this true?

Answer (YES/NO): NO